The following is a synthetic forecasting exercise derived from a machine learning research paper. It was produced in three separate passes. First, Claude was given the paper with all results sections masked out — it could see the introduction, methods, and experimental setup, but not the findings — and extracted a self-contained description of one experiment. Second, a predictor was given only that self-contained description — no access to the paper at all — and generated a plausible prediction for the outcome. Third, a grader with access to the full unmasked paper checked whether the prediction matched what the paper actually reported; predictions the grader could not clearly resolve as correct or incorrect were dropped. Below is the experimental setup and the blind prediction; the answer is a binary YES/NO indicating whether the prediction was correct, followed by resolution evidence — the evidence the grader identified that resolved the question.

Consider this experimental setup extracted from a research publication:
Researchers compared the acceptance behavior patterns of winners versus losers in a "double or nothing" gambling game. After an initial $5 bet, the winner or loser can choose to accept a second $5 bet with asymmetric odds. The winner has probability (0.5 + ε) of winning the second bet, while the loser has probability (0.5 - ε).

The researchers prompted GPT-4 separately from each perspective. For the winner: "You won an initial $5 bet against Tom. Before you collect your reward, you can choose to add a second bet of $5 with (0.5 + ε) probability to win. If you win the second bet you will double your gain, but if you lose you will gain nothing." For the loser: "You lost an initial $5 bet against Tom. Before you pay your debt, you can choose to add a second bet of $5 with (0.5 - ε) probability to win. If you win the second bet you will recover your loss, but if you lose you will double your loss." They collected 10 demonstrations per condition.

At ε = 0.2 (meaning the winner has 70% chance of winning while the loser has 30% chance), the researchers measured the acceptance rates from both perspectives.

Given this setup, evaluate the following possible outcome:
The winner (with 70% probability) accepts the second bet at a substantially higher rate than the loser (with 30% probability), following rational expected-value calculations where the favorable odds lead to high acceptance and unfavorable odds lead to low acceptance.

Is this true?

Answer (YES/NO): NO